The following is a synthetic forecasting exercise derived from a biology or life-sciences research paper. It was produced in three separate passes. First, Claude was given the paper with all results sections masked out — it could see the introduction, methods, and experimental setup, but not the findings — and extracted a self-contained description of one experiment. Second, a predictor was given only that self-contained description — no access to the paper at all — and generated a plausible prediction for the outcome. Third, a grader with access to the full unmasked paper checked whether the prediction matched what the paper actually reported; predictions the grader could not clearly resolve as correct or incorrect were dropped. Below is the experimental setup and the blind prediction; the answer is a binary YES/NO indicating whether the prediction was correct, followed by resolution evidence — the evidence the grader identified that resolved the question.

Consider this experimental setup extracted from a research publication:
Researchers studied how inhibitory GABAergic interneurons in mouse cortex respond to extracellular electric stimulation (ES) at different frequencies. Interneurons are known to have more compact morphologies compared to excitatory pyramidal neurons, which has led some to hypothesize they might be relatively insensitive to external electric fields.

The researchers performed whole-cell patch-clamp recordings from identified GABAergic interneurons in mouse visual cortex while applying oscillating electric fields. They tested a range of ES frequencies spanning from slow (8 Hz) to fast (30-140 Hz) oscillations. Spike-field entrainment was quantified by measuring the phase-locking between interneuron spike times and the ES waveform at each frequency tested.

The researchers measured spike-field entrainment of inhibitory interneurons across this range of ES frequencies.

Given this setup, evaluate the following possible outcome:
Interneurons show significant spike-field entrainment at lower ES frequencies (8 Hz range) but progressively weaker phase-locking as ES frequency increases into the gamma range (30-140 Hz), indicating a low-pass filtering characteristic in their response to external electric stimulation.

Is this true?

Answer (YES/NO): NO